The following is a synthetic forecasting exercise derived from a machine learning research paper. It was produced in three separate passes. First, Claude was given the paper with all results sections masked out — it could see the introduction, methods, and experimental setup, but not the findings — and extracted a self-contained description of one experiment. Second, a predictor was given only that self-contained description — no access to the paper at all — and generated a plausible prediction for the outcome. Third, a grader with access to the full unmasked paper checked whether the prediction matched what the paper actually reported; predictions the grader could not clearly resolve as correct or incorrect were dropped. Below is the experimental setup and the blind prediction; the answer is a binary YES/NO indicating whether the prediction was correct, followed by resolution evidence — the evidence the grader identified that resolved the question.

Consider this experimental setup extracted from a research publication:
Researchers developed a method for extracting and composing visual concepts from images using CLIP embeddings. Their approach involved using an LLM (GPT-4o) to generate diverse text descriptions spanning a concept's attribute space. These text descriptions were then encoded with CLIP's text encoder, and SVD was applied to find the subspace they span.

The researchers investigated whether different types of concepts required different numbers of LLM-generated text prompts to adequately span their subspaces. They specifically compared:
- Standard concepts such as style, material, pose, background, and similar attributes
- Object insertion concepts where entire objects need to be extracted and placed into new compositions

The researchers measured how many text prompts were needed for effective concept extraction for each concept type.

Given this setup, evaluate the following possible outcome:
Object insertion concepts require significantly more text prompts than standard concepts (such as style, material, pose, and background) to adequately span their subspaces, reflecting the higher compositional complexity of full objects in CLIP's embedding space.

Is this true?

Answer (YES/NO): YES